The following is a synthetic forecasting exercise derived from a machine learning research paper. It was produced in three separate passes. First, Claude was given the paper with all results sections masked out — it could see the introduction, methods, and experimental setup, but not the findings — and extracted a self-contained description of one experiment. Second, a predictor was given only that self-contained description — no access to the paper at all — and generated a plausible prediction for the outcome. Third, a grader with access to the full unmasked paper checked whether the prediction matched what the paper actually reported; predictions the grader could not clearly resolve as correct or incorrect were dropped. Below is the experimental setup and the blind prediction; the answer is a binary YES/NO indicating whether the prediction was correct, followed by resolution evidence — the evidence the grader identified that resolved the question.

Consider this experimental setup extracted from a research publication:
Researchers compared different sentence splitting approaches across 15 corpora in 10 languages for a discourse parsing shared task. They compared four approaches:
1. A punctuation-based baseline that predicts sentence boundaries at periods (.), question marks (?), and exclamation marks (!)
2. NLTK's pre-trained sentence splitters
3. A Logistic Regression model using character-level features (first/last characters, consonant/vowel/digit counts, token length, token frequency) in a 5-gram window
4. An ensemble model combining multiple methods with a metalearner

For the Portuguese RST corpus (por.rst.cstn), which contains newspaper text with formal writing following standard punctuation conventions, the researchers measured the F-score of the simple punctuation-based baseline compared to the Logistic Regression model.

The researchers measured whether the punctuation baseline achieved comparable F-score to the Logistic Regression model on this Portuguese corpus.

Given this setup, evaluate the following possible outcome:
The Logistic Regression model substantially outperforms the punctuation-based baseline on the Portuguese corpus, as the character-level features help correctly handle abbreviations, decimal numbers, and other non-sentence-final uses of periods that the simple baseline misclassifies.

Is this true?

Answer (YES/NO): NO